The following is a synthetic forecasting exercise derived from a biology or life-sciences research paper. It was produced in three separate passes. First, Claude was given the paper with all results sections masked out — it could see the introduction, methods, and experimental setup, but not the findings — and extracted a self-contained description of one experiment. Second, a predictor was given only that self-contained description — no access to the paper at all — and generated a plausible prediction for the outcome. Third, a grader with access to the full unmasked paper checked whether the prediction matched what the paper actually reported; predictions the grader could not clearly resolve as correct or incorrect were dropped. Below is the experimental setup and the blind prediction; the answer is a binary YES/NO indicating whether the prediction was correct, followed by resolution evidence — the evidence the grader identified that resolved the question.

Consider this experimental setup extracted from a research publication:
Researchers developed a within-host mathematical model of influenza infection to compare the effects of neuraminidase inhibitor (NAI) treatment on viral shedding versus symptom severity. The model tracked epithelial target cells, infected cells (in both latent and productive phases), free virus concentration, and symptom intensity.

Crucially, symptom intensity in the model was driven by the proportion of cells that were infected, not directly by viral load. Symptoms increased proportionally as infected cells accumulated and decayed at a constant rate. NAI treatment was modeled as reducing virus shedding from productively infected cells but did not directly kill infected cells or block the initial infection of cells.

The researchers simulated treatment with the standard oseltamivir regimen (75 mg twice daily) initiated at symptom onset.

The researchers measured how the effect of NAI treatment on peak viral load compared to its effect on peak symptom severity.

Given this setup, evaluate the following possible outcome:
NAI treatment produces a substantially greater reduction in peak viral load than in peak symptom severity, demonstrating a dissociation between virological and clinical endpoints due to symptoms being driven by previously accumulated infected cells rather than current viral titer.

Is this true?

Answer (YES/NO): YES